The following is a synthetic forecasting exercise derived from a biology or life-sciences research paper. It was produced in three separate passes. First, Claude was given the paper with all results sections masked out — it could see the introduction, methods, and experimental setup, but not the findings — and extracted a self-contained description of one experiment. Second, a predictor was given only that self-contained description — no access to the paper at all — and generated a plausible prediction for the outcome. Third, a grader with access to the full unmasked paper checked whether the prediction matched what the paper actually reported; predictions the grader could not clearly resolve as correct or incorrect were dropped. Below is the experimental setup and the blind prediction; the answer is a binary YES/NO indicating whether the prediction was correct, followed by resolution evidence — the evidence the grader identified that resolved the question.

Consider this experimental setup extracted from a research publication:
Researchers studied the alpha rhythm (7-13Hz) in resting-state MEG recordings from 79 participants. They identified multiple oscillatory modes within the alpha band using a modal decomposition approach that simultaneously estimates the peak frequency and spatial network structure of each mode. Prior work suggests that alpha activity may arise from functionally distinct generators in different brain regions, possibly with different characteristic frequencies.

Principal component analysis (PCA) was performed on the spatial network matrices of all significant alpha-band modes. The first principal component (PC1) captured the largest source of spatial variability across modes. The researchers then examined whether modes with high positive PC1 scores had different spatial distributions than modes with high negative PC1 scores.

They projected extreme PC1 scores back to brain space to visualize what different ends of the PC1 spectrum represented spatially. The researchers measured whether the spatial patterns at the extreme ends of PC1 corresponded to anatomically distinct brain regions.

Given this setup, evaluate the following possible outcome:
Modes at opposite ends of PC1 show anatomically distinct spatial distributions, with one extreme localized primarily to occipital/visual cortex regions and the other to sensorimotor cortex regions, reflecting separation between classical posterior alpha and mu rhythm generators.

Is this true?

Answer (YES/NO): NO